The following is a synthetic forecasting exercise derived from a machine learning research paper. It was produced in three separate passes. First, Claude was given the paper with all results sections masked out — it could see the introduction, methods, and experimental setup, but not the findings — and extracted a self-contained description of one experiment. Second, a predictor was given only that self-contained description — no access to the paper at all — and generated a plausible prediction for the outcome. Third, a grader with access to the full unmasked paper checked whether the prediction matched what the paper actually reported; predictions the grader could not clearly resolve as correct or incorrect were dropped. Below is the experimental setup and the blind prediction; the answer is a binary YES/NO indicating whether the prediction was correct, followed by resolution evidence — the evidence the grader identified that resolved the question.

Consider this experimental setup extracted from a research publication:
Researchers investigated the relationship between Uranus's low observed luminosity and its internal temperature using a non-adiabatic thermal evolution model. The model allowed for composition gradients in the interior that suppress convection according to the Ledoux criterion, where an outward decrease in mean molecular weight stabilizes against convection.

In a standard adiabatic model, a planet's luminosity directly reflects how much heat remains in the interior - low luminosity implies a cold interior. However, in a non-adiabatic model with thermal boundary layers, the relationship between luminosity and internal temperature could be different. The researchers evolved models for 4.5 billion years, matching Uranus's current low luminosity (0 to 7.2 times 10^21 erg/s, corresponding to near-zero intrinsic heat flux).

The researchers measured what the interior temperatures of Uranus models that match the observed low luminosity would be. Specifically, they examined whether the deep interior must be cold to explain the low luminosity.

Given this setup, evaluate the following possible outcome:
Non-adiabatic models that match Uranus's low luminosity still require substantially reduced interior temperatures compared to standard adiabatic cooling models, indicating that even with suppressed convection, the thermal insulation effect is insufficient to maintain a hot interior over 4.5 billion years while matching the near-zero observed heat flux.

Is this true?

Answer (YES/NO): NO